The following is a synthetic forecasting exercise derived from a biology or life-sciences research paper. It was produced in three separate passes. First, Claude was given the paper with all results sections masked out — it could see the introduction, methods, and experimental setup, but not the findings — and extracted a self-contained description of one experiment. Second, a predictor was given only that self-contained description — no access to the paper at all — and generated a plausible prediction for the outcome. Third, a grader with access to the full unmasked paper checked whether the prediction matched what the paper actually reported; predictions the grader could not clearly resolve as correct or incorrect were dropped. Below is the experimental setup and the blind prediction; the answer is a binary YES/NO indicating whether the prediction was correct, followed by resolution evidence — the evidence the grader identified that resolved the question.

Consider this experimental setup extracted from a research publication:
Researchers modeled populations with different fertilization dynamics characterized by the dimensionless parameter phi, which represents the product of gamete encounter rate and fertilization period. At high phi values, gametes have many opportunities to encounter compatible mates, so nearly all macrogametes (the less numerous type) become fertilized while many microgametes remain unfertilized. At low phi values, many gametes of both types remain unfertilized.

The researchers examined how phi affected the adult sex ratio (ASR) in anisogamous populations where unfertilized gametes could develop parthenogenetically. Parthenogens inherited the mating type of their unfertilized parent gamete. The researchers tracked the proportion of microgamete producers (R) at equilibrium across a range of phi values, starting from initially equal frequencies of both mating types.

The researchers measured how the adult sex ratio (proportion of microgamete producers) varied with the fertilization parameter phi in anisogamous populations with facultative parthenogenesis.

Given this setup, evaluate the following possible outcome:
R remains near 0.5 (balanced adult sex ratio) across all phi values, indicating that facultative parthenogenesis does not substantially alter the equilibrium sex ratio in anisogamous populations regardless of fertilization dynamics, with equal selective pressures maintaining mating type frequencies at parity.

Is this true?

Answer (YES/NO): NO